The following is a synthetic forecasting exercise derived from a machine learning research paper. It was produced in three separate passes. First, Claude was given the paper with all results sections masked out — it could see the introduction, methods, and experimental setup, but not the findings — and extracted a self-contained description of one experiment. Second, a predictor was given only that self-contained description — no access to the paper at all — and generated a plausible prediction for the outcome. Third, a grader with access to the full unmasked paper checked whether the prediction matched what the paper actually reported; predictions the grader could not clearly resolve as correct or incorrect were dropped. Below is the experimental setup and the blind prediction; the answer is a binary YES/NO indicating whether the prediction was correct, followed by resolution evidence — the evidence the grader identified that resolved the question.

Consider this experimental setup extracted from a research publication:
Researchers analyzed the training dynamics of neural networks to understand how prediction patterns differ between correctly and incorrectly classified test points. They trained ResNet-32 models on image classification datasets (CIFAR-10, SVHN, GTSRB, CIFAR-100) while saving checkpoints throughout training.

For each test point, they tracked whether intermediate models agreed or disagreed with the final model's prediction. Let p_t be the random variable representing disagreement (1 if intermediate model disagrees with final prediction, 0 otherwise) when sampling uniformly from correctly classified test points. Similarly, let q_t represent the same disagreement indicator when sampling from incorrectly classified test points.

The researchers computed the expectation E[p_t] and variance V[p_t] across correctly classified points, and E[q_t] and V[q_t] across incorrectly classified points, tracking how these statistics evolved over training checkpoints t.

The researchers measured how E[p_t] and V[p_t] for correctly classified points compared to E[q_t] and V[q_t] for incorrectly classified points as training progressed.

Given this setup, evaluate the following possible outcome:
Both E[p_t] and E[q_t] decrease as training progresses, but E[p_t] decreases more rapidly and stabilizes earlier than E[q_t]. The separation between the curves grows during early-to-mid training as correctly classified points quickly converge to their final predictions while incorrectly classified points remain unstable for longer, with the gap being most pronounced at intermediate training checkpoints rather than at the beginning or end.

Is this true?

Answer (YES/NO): NO